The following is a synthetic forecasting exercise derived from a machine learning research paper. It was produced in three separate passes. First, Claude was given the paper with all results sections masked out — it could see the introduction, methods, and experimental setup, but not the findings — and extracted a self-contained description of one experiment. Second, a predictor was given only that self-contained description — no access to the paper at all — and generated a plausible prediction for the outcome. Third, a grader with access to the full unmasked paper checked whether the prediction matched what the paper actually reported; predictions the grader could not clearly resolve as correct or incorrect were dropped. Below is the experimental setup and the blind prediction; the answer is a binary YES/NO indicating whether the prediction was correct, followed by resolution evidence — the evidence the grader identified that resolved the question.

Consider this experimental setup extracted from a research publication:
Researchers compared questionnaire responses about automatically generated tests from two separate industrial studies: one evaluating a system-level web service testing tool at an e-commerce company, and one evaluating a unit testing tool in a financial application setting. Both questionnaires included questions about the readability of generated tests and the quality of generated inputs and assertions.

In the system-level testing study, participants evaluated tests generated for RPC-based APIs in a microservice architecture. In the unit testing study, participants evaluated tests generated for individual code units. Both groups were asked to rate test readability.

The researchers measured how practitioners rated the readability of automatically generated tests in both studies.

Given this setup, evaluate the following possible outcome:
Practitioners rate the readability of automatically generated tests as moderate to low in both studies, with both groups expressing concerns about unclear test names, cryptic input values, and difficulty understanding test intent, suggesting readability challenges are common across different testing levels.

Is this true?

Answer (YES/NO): NO